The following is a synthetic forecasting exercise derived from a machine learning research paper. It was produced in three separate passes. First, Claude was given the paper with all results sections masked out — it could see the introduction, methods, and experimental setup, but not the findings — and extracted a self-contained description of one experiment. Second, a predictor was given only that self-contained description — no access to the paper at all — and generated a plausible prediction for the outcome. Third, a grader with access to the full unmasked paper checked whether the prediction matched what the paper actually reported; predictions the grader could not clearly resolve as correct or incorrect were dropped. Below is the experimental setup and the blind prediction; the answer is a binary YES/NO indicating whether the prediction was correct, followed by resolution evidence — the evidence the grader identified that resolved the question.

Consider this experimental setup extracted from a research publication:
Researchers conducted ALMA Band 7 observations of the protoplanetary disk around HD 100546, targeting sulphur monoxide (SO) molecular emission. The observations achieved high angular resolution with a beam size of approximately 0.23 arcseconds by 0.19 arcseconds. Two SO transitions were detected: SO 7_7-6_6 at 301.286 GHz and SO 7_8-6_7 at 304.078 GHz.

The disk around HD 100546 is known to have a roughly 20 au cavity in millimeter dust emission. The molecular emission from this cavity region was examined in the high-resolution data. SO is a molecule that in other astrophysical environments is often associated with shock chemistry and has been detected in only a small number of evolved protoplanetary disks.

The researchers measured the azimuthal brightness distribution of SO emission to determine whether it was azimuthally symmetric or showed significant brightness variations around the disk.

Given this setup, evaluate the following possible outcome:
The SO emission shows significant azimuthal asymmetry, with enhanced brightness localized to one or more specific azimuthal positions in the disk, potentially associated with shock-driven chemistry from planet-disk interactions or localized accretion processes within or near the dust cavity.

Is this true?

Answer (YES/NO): YES